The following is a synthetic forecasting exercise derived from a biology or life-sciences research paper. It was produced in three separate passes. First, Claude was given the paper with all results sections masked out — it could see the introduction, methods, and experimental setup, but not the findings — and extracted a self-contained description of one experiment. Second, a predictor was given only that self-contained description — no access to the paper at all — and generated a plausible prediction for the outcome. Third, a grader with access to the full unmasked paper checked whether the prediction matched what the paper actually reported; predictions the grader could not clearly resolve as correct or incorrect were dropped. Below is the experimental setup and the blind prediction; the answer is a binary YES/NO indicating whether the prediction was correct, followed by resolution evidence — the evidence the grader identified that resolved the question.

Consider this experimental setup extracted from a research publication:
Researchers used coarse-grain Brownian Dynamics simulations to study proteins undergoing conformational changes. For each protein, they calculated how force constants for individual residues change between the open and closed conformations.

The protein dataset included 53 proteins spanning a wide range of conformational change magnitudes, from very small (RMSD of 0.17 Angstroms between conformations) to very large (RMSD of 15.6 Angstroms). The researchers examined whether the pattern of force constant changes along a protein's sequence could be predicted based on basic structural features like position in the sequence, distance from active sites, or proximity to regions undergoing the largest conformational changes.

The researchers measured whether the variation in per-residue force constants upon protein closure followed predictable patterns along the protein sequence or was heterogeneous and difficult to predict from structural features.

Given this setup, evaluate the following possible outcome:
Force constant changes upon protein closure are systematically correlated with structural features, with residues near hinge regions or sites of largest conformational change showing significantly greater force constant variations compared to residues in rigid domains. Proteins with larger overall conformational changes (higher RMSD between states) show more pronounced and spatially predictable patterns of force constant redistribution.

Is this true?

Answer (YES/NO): NO